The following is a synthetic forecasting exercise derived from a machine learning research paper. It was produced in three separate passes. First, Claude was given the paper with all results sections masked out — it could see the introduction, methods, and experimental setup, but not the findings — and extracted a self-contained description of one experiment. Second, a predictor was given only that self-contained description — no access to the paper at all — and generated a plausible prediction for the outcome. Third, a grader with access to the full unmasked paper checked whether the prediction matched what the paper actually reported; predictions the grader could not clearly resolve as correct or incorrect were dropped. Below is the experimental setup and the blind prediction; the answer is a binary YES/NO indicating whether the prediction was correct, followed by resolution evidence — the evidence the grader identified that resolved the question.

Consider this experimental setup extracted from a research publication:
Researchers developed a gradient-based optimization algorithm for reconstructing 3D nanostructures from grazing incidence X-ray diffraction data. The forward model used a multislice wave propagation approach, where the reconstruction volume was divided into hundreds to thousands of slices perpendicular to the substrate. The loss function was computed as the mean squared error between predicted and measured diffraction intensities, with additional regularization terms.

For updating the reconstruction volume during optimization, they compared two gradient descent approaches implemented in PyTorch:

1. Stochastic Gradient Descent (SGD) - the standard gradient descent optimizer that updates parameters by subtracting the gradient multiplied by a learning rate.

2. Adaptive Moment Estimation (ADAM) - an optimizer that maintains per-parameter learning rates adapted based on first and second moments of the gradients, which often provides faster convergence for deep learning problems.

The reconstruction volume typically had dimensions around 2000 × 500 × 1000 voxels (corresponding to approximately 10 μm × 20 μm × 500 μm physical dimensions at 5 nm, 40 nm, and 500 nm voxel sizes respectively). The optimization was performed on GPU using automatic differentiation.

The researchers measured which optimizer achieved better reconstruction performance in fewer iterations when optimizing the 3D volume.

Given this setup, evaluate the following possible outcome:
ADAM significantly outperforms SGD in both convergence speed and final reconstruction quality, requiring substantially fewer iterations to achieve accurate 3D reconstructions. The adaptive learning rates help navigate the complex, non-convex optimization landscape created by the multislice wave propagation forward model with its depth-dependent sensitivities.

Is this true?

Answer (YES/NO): NO